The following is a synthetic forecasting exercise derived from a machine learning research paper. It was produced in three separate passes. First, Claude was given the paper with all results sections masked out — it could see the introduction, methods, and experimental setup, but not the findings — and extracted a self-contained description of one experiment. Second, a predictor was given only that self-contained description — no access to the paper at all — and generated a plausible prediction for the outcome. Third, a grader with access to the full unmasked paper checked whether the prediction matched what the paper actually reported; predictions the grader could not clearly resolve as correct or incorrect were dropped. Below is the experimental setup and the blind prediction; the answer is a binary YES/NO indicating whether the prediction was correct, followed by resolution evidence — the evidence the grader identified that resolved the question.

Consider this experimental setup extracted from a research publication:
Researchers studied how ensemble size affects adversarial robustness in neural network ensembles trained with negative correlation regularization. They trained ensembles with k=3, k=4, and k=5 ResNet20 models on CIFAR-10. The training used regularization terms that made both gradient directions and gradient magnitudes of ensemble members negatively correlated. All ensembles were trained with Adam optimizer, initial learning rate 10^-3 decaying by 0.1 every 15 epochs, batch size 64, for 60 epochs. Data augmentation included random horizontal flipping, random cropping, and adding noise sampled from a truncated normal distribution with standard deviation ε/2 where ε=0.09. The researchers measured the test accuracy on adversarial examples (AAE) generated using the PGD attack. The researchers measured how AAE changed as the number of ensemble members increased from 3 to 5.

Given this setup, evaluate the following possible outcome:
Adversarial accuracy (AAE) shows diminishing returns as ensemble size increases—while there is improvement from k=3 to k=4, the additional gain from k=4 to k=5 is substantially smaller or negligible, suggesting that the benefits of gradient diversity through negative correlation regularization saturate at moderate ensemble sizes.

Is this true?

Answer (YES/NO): NO